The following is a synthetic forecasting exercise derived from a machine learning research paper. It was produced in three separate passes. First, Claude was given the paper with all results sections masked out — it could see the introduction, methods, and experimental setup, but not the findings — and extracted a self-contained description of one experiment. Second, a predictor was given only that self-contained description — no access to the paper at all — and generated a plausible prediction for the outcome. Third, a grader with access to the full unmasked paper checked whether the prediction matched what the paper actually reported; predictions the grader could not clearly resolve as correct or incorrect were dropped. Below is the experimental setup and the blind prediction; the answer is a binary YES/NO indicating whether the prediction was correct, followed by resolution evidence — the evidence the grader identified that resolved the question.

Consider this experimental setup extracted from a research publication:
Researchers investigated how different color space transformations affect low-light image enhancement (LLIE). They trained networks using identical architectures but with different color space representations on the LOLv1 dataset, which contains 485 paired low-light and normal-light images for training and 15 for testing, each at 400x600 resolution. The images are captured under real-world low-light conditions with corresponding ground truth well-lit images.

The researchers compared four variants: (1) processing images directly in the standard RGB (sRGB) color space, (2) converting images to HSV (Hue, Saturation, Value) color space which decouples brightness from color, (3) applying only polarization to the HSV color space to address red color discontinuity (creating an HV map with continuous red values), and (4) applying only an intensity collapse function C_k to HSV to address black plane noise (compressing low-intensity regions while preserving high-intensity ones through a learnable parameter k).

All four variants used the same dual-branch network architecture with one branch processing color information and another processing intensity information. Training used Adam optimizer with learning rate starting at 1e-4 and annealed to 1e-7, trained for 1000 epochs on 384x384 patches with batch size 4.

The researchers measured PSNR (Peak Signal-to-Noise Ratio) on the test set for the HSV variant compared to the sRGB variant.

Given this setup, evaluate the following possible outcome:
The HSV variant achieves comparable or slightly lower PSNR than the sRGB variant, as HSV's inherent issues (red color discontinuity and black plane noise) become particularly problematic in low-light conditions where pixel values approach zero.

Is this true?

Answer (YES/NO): NO